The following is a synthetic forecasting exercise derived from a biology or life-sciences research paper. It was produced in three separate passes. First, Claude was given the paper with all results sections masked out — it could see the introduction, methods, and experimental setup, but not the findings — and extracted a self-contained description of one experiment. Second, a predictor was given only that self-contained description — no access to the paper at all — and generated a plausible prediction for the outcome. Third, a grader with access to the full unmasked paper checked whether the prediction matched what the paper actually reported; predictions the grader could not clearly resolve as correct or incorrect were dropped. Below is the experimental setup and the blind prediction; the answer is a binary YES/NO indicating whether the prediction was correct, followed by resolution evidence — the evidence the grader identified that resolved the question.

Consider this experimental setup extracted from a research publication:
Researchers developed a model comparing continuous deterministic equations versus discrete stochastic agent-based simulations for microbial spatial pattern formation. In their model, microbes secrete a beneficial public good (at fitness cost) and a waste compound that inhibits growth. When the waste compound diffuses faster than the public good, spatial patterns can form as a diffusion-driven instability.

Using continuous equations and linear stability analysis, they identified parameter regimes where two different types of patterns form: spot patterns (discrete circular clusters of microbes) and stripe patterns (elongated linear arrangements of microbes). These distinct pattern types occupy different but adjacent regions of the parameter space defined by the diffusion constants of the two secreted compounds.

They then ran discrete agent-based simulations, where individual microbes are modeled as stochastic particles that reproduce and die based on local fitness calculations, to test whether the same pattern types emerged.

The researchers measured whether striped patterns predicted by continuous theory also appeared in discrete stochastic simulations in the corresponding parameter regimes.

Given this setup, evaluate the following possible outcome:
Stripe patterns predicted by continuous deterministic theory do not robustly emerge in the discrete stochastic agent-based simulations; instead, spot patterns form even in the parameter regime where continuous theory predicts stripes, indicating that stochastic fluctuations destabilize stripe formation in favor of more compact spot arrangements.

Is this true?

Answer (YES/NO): YES